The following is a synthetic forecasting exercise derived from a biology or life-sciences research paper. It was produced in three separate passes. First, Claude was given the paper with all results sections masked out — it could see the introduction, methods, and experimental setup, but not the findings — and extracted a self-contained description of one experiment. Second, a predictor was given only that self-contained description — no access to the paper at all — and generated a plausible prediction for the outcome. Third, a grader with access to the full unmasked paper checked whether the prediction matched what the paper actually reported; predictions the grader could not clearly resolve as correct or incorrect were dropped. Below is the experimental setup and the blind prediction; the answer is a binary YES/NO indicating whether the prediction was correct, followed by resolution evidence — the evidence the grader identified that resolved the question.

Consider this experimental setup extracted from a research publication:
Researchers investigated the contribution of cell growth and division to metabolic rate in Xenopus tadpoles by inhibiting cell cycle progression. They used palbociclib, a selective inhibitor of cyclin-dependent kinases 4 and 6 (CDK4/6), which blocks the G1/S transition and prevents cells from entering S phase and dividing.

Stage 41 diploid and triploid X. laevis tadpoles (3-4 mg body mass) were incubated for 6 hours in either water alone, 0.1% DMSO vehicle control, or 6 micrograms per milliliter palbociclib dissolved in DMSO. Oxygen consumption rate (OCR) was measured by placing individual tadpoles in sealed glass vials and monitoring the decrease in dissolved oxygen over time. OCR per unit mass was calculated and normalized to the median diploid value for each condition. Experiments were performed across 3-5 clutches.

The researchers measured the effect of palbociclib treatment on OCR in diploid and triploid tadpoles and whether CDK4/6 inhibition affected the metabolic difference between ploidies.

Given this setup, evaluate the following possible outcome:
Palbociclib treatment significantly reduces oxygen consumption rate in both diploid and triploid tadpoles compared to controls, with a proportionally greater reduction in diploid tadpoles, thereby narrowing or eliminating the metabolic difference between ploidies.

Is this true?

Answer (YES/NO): NO